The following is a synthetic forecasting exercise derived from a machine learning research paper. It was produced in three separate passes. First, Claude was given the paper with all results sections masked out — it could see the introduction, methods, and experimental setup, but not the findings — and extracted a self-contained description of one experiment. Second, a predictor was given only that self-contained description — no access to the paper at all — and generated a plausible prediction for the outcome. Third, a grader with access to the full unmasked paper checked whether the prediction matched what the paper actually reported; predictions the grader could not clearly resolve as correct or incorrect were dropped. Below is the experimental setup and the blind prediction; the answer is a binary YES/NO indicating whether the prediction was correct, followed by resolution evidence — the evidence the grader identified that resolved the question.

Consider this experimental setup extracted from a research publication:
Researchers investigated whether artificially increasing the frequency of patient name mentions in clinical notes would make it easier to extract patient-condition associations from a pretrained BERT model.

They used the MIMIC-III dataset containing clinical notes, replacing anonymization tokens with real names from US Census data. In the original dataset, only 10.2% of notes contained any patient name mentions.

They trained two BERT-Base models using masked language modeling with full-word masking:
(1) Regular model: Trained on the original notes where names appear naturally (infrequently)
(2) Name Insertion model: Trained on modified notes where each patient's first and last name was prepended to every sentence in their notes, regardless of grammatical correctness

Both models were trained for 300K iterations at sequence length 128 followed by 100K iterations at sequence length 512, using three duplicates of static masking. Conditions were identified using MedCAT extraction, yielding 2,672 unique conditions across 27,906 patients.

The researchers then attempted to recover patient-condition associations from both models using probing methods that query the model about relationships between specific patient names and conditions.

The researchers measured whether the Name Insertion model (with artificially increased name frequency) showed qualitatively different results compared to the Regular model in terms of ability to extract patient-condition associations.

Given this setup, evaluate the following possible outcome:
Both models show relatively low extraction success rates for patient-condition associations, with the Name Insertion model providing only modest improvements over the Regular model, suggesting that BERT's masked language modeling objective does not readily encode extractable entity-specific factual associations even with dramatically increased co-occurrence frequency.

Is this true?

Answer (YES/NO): NO